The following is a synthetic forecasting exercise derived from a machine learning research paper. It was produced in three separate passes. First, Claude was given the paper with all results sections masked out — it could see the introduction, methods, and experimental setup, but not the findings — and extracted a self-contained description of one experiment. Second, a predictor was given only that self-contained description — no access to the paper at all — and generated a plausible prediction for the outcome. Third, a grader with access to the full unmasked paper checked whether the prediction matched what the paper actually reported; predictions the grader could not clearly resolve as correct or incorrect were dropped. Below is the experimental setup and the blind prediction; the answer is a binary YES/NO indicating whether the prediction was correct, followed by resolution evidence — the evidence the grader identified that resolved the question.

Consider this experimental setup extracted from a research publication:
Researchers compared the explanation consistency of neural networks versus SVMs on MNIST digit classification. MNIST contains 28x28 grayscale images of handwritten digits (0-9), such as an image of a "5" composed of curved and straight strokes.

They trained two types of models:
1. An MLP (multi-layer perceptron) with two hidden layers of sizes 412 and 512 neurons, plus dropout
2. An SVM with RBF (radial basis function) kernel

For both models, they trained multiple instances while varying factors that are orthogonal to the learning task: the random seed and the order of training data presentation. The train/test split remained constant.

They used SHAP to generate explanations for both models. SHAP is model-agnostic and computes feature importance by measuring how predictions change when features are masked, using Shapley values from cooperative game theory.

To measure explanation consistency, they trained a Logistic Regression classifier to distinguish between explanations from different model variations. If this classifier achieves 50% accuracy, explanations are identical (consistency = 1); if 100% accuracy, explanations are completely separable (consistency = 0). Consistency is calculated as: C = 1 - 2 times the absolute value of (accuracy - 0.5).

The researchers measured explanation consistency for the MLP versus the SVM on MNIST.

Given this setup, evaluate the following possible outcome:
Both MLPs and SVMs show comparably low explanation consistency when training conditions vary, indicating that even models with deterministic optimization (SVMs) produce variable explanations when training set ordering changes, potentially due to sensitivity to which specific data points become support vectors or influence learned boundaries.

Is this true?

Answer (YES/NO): NO